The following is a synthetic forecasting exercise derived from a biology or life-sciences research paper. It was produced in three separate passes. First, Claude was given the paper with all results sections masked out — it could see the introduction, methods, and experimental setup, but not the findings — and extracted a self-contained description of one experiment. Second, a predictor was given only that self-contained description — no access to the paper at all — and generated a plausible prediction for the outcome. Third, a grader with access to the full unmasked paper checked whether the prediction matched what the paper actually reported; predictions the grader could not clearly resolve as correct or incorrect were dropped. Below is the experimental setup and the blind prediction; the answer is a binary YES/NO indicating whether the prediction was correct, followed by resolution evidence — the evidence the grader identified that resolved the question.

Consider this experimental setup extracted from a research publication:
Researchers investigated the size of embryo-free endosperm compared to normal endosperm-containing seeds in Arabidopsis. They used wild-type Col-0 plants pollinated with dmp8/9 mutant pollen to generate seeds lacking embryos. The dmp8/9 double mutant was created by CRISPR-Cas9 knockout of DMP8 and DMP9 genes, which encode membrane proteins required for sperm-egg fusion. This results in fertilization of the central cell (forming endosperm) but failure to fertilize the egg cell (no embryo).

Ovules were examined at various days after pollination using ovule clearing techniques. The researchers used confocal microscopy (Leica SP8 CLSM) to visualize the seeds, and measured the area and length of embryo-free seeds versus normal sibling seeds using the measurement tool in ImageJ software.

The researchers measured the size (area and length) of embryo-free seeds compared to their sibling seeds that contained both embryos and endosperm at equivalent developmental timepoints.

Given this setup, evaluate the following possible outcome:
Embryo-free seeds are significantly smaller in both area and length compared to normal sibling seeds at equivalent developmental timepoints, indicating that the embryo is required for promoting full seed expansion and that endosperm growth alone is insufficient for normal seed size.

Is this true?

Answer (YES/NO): NO